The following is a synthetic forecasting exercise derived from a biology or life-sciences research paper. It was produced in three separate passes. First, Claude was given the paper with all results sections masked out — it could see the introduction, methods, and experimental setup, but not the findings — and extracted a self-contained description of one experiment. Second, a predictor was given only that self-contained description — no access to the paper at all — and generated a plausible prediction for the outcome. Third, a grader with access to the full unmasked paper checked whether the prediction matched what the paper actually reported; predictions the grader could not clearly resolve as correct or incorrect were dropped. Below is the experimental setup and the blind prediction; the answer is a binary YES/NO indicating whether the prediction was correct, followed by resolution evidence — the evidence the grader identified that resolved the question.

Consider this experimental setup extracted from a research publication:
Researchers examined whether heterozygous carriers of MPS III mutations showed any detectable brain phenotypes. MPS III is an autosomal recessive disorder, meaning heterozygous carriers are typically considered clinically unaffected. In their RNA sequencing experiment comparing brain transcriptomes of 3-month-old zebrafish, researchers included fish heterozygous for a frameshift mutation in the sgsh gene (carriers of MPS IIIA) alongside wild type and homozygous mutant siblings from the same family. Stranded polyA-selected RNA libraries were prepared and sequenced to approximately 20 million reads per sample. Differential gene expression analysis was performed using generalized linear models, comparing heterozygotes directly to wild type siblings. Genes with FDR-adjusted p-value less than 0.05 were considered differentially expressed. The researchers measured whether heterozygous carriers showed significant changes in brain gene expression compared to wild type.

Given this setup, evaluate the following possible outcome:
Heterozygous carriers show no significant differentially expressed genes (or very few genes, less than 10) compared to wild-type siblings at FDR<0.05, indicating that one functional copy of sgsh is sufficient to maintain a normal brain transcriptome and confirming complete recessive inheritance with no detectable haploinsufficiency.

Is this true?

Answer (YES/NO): NO